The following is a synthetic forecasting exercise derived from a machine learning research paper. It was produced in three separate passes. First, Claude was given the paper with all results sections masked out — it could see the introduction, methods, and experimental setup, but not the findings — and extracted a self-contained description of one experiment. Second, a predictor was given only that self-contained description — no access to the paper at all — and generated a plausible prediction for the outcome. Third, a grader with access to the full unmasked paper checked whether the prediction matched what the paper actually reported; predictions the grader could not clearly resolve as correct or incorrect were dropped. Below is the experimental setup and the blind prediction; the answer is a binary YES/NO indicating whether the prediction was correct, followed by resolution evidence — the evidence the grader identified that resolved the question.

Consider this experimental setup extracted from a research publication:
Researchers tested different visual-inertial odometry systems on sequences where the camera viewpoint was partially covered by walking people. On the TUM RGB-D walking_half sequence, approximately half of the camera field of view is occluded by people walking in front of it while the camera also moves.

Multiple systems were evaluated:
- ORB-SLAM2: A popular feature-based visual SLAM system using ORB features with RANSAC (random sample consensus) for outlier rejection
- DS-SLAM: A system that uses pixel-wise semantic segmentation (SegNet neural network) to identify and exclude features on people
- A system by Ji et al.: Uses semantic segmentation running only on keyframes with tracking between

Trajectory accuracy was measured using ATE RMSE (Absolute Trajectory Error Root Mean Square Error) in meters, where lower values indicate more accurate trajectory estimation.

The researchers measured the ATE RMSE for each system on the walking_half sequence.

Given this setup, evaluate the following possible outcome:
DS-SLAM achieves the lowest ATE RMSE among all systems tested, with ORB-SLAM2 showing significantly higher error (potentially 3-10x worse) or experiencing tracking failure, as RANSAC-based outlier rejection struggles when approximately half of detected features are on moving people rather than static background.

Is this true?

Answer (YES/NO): NO